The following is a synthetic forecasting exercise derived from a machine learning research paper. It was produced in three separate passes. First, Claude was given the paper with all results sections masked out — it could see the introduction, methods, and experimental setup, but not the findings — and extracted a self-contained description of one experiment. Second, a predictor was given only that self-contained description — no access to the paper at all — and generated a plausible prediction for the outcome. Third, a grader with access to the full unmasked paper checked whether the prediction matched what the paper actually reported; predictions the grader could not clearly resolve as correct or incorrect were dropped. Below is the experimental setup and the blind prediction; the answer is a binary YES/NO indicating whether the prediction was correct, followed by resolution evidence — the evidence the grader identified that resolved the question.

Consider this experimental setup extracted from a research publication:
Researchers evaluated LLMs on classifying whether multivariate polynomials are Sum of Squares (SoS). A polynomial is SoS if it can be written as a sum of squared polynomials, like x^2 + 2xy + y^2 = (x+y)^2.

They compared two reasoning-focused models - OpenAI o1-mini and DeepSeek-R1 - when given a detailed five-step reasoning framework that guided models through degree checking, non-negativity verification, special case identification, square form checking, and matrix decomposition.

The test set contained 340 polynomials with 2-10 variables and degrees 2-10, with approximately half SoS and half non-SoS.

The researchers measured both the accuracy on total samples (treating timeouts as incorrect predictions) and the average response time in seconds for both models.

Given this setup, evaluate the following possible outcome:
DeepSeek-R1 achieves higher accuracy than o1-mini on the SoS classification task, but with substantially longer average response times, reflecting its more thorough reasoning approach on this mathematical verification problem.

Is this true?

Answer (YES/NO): NO